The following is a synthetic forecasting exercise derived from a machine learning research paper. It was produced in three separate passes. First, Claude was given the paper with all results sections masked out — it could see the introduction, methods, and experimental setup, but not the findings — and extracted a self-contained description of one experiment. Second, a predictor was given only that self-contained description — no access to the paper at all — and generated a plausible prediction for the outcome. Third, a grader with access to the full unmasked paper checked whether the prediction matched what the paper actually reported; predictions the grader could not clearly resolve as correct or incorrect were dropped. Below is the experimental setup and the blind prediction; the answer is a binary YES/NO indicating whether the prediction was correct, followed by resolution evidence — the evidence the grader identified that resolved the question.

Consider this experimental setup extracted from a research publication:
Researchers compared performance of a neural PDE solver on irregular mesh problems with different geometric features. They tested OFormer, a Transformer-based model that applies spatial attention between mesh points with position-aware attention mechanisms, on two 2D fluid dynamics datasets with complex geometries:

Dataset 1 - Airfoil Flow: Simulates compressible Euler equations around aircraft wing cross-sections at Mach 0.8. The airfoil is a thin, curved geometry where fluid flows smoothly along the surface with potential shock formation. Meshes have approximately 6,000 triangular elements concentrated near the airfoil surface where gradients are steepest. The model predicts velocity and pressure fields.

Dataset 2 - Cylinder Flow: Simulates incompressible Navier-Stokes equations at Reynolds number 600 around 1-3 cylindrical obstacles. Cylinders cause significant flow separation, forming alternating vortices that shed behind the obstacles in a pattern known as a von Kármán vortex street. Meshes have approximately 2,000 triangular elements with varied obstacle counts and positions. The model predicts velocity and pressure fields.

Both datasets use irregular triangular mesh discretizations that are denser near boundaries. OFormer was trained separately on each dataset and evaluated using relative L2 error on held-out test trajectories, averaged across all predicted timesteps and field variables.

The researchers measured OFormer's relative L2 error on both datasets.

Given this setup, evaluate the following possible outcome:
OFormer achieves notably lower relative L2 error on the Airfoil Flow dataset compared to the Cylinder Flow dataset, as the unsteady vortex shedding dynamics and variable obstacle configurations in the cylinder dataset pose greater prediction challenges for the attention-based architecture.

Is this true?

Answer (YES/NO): YES